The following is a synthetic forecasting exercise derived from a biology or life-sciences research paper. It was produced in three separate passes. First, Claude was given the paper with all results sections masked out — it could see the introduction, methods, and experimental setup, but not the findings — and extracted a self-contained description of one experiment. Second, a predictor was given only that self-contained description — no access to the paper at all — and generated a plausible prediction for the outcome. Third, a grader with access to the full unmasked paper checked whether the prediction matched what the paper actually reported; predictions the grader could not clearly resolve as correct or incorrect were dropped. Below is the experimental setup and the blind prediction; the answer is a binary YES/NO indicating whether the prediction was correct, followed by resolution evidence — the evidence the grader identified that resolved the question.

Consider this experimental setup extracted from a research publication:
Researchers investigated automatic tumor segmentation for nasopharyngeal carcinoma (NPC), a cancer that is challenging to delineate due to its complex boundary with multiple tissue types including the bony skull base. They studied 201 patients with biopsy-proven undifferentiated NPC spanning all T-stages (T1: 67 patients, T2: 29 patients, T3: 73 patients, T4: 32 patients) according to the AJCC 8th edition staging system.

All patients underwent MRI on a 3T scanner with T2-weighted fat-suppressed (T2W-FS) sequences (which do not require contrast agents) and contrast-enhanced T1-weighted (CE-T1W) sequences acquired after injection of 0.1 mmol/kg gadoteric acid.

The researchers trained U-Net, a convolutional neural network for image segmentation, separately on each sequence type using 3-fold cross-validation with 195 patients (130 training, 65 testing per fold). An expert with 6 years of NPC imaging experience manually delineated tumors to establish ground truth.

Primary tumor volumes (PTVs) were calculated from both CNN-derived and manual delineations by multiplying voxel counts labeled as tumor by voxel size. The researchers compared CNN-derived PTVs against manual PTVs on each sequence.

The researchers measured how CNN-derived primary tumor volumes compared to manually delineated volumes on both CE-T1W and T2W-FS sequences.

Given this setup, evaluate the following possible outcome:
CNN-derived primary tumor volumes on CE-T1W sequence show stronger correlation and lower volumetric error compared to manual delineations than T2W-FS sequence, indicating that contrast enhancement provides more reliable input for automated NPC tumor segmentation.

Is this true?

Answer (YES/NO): NO